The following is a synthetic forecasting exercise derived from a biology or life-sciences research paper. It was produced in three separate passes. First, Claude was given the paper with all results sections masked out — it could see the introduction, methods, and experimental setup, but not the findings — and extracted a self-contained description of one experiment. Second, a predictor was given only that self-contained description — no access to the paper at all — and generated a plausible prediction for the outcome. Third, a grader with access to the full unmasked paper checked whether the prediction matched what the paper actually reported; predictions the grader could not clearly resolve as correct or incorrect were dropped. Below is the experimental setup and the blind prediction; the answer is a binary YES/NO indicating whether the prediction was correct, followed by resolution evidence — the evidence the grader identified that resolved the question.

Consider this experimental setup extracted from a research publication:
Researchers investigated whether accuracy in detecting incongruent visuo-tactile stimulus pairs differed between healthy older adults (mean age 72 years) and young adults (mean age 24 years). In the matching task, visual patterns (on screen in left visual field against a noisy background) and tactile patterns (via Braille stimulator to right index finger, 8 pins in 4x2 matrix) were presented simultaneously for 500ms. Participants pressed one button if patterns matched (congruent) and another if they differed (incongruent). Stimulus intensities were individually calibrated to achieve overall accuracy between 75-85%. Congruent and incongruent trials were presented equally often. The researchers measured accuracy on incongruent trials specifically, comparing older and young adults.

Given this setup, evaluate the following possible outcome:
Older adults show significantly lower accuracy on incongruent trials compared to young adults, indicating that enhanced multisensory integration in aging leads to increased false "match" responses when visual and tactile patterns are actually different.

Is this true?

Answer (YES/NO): NO